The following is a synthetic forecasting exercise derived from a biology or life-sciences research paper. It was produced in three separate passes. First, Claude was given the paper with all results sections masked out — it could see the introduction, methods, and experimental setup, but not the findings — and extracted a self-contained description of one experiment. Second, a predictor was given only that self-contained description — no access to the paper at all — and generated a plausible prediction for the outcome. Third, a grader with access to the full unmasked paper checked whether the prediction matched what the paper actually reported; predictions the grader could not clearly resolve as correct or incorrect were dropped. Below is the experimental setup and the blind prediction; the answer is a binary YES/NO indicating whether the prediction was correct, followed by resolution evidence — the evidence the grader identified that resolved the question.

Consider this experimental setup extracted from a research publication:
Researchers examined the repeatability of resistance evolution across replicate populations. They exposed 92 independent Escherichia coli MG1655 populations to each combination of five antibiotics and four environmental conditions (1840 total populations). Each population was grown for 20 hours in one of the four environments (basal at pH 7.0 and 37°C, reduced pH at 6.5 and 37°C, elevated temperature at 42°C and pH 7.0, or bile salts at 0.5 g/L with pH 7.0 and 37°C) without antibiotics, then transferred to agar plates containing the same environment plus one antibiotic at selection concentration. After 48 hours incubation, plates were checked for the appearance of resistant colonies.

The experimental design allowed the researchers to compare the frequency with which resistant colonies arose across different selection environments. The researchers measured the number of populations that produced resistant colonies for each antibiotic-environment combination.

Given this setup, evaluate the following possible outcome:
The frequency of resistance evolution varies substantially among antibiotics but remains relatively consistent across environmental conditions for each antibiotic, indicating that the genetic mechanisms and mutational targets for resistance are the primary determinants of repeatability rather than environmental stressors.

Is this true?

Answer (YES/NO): NO